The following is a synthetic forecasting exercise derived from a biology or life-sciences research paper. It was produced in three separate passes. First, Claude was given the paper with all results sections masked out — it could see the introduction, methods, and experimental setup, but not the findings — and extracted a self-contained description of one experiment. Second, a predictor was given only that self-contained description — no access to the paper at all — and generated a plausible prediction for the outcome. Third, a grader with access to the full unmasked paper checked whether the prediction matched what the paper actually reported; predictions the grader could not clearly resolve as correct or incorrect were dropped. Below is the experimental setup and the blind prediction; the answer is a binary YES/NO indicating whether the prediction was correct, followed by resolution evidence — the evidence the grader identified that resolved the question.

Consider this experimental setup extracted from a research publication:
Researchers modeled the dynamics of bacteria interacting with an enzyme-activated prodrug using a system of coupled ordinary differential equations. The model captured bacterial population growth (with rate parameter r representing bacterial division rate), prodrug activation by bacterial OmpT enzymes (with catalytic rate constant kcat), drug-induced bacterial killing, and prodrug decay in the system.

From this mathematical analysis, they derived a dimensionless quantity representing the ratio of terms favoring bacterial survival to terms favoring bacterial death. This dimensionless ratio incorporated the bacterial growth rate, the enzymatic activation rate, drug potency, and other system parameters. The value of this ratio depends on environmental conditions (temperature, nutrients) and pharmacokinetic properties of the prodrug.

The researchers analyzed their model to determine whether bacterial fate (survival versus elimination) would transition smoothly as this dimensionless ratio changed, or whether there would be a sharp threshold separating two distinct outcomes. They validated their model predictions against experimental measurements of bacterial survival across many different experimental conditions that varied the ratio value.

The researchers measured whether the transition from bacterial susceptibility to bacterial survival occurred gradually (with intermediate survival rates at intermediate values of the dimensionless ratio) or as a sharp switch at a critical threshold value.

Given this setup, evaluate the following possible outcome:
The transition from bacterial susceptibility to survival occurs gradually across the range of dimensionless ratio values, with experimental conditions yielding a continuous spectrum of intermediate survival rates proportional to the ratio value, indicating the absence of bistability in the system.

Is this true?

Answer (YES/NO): NO